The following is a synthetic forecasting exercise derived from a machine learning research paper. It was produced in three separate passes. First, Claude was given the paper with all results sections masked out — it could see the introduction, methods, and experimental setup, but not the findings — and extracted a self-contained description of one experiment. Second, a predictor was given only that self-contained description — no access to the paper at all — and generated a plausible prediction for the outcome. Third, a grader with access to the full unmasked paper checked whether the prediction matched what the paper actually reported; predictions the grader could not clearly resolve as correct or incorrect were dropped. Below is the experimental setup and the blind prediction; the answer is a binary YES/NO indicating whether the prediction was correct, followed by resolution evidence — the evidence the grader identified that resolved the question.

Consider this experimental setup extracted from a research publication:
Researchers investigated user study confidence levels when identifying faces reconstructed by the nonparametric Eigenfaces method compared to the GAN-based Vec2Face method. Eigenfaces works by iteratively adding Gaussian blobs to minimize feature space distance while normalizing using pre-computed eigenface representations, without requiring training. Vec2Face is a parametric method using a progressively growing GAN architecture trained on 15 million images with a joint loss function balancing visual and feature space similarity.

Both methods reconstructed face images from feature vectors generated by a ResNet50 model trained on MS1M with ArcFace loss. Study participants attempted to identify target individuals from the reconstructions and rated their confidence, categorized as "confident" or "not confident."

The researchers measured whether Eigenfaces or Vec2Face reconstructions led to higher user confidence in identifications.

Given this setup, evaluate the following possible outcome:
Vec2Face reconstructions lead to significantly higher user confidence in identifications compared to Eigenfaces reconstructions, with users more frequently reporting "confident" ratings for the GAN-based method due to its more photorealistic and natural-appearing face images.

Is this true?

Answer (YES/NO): YES